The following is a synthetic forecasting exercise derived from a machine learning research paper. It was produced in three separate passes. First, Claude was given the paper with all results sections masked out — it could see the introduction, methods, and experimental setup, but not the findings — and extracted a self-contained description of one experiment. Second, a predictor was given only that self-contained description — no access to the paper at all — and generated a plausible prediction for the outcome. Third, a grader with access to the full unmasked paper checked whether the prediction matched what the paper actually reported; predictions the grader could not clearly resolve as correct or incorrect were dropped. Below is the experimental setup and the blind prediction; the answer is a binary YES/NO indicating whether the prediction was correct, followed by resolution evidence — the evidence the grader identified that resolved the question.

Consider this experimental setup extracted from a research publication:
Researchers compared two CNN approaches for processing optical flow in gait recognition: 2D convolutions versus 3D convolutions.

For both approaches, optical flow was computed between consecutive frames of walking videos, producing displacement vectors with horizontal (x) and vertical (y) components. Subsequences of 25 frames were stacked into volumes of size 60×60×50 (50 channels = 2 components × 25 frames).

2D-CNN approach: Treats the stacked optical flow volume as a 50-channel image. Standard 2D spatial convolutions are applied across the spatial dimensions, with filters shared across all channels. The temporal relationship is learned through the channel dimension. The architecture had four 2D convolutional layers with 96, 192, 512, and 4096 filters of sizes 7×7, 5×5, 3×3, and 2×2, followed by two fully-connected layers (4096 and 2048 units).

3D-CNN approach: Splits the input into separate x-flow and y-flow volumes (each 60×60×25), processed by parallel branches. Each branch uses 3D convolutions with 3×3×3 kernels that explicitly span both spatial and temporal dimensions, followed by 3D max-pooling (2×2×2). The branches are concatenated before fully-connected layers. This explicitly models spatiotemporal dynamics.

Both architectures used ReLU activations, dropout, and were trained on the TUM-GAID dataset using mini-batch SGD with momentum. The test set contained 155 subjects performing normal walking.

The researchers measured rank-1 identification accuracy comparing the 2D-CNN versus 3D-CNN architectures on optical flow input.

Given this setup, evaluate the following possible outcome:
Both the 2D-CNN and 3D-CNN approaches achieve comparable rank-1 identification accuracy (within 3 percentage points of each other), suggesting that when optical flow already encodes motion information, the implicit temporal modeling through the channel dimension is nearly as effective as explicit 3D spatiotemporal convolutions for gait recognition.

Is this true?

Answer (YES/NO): YES